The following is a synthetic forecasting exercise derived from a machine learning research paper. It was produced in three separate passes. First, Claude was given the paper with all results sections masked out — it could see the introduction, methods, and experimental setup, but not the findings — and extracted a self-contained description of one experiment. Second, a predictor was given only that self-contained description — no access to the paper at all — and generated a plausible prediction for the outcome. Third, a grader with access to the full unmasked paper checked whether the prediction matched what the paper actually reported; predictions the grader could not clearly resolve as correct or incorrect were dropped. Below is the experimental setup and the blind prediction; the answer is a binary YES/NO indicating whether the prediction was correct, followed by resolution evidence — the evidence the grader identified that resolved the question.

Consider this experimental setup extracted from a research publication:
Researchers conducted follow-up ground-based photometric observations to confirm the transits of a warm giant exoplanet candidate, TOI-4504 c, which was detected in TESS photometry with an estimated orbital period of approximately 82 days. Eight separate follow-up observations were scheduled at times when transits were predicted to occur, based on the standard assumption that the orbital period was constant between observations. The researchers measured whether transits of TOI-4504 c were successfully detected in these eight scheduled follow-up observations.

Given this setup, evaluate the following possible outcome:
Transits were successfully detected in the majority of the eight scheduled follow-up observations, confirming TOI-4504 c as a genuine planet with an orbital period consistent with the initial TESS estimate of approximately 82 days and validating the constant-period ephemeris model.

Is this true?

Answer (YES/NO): NO